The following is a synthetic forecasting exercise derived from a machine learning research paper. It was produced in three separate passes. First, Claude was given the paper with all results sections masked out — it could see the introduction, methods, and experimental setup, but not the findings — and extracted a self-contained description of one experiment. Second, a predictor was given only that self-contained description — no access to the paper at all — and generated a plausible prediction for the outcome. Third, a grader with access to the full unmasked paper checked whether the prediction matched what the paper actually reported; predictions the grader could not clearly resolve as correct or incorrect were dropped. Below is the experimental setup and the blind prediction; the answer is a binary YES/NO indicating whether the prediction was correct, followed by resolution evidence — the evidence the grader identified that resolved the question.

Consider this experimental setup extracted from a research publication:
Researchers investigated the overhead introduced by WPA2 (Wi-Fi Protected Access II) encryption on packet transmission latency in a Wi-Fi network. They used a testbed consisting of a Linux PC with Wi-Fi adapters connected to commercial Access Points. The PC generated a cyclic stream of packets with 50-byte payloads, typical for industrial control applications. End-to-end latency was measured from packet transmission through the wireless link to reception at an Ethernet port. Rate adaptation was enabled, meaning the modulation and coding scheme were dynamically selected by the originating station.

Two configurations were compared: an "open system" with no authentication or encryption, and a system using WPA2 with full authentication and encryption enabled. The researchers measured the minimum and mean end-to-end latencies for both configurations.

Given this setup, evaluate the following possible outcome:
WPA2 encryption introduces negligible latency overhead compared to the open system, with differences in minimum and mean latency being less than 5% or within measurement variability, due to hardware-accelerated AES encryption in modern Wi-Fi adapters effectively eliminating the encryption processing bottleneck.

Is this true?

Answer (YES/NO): YES